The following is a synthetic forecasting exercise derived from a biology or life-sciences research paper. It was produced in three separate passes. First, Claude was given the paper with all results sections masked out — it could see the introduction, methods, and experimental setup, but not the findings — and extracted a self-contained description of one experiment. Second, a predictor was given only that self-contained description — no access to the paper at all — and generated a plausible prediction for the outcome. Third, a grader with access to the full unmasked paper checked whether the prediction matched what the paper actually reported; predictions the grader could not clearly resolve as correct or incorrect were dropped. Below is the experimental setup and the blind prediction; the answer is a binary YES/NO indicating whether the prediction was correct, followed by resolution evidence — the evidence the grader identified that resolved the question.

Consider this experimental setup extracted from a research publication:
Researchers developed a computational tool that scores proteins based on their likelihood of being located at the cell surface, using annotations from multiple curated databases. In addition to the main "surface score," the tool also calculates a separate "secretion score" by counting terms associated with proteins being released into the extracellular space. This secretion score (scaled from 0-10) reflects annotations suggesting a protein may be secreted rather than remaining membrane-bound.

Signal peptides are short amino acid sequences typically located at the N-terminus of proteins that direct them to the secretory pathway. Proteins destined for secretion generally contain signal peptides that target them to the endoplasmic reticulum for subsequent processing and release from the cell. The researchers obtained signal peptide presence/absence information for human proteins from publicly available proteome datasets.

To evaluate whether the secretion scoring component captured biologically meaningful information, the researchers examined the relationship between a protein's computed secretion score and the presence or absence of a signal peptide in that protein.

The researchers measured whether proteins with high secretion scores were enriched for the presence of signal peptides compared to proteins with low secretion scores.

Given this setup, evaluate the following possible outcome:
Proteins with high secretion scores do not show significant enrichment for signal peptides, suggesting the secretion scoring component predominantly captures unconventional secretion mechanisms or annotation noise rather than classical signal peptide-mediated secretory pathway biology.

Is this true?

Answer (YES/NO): NO